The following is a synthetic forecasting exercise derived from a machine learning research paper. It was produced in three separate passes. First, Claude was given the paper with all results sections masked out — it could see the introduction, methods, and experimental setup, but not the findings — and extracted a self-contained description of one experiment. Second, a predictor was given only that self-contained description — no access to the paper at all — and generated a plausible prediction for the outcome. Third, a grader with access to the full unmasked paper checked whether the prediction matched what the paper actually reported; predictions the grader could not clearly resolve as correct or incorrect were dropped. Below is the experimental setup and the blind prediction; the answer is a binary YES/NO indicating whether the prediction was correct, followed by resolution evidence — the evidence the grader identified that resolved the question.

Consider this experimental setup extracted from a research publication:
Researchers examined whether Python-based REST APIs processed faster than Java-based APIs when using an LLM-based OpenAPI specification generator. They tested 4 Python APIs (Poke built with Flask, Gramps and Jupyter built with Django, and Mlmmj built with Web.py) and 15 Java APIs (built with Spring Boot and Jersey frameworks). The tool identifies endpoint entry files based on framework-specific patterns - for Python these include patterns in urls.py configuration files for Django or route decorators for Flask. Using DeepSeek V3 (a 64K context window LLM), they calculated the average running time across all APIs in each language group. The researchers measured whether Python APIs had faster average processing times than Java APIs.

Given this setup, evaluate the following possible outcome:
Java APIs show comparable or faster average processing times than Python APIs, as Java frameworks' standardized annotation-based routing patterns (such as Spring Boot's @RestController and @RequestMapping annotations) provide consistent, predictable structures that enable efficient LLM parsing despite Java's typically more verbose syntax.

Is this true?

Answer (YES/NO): NO